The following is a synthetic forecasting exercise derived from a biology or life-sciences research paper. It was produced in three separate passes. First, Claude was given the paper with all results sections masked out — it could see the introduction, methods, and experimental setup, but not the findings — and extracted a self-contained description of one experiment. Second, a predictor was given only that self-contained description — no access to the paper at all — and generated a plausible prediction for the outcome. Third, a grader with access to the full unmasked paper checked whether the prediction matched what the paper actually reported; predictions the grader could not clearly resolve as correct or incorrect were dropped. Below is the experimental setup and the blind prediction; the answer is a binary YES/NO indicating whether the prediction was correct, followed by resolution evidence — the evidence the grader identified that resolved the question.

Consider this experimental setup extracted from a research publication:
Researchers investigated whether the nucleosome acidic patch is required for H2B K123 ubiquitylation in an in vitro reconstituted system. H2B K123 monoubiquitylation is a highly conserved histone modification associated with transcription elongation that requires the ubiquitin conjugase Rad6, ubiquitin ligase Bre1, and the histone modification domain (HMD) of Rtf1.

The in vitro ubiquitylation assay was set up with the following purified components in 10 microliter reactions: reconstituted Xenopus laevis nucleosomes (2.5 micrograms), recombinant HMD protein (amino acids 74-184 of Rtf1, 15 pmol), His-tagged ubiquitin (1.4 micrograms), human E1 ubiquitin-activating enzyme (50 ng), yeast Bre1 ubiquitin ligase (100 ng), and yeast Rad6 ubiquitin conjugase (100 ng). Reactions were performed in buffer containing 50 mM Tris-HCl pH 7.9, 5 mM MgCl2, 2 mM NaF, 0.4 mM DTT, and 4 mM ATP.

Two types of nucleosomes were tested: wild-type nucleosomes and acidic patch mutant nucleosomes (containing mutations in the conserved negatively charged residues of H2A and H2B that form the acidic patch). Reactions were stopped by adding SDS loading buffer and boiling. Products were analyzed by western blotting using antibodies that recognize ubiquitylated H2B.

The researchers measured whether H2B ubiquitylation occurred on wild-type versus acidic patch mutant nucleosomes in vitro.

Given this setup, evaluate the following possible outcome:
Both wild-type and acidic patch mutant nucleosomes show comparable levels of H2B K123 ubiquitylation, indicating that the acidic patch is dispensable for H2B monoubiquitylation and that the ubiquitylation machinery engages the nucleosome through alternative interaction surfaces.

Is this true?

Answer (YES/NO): NO